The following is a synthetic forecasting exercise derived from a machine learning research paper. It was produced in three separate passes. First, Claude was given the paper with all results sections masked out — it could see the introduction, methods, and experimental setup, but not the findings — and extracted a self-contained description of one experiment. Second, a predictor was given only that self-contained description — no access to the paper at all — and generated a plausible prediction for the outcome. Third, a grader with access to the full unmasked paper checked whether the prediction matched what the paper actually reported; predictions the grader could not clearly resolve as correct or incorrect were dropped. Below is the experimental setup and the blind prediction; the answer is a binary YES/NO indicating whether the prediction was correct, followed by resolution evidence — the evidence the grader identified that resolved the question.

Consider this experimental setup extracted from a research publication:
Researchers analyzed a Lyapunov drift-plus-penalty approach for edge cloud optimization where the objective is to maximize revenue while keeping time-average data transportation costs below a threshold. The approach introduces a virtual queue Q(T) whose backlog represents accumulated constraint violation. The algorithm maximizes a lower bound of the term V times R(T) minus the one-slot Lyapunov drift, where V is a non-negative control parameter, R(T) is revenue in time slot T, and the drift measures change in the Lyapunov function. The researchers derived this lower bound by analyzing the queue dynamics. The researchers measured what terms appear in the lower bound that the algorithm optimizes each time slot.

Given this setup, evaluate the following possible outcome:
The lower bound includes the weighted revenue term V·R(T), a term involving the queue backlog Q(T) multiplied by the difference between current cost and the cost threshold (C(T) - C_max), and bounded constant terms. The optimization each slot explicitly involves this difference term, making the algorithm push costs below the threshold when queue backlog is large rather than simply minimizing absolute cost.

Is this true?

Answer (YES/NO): YES